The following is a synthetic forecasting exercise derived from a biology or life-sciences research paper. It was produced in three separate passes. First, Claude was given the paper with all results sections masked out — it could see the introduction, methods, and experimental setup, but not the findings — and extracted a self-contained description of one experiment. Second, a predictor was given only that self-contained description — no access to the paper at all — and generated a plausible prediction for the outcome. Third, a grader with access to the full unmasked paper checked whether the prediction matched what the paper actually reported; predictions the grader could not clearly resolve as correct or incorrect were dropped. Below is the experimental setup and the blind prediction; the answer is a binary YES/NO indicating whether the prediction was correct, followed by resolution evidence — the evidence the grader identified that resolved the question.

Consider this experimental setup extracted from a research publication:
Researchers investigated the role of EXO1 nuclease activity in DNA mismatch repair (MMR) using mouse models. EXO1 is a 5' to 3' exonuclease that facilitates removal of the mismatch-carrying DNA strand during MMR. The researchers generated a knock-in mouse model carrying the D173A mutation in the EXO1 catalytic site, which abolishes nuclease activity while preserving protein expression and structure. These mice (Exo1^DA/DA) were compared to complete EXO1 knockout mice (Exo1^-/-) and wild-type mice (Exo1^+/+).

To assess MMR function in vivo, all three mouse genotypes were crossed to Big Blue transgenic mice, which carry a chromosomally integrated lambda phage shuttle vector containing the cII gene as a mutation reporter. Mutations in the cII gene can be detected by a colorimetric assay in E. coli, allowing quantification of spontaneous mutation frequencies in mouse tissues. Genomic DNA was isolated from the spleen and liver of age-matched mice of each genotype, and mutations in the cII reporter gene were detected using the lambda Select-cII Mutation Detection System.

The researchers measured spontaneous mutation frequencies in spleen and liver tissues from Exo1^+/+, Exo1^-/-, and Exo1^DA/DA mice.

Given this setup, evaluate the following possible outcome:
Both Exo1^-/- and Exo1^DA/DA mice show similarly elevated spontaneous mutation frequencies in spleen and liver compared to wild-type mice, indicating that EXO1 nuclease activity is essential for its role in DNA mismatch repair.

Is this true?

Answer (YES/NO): YES